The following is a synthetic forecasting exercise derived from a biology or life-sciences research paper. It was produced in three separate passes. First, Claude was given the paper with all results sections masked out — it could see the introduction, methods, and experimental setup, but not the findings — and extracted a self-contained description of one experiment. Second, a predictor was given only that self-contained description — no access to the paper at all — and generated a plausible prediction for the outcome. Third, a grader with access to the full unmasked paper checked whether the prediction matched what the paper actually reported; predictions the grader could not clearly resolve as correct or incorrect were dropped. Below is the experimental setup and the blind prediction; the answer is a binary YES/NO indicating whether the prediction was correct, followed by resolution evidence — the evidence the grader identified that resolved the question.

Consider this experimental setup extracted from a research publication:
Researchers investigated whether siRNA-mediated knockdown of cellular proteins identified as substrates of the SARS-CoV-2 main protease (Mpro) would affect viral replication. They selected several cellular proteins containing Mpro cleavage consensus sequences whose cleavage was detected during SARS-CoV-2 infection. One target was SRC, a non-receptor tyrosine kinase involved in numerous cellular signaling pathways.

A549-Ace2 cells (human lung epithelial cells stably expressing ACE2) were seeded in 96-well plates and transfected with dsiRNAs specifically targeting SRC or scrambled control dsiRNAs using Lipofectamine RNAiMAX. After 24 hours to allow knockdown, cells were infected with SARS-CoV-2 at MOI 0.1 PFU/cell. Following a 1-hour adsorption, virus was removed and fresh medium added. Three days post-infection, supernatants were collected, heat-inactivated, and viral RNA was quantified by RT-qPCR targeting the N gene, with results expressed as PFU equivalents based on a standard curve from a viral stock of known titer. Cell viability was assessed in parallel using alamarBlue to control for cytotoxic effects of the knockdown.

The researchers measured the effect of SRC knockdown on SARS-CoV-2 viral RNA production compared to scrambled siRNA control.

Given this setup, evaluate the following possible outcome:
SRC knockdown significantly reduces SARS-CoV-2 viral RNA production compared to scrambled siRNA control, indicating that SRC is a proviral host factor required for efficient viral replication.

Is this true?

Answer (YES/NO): YES